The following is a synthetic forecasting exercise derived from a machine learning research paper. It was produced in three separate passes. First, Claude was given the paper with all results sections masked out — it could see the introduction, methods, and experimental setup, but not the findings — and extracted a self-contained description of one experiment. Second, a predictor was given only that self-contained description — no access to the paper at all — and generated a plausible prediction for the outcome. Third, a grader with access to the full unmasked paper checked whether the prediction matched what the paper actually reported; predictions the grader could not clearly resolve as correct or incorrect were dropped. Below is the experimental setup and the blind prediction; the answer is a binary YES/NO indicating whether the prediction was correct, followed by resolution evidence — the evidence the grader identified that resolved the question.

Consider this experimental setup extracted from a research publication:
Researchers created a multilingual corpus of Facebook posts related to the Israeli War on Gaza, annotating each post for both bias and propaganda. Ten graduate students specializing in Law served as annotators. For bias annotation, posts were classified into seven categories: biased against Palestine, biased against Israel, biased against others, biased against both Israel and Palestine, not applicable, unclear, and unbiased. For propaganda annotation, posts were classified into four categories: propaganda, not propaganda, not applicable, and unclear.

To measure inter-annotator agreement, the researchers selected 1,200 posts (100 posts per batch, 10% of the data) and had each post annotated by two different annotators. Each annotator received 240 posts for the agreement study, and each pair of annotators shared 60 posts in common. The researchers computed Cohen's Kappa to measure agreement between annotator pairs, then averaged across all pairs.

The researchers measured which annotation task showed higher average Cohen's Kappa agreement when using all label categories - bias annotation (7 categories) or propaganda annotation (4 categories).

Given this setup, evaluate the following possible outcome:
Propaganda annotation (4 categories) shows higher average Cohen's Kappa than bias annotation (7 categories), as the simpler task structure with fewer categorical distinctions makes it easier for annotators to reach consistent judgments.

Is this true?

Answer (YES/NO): NO